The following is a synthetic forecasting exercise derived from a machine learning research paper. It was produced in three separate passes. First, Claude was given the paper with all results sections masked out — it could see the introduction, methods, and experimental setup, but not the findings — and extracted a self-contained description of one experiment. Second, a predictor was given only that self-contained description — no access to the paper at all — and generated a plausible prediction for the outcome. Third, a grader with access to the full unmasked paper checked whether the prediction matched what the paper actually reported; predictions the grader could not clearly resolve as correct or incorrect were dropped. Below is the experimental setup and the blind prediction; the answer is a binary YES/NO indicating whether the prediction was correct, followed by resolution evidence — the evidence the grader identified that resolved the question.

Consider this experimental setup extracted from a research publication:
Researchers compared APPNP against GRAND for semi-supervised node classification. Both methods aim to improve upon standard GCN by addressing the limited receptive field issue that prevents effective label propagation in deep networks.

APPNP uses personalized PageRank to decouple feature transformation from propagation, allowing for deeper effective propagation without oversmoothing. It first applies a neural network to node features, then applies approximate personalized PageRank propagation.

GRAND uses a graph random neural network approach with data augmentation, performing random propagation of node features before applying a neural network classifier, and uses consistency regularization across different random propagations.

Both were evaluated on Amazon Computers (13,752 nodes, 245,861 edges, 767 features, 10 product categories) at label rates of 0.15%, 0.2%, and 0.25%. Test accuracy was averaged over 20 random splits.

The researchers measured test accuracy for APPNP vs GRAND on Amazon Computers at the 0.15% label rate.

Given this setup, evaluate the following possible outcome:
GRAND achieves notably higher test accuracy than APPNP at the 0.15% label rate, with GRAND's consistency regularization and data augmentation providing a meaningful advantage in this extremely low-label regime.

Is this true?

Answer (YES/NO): NO